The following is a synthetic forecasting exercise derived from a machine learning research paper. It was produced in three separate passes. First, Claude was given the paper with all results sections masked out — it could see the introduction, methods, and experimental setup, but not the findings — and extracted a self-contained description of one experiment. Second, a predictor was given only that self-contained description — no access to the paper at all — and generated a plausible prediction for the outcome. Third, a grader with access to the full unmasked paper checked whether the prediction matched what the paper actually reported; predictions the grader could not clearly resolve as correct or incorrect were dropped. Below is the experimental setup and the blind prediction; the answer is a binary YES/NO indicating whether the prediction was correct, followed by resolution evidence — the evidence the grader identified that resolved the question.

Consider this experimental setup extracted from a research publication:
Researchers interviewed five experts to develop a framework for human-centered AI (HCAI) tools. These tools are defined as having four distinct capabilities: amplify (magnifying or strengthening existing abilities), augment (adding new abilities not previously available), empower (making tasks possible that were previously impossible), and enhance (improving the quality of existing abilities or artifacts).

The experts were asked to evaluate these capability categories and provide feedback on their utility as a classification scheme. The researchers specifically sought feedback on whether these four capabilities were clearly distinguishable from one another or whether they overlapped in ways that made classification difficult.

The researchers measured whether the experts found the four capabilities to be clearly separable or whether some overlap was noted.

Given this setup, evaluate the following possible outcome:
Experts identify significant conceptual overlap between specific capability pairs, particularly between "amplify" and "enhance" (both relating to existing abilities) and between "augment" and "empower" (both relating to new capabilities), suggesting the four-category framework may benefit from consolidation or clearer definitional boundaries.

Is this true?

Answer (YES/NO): NO